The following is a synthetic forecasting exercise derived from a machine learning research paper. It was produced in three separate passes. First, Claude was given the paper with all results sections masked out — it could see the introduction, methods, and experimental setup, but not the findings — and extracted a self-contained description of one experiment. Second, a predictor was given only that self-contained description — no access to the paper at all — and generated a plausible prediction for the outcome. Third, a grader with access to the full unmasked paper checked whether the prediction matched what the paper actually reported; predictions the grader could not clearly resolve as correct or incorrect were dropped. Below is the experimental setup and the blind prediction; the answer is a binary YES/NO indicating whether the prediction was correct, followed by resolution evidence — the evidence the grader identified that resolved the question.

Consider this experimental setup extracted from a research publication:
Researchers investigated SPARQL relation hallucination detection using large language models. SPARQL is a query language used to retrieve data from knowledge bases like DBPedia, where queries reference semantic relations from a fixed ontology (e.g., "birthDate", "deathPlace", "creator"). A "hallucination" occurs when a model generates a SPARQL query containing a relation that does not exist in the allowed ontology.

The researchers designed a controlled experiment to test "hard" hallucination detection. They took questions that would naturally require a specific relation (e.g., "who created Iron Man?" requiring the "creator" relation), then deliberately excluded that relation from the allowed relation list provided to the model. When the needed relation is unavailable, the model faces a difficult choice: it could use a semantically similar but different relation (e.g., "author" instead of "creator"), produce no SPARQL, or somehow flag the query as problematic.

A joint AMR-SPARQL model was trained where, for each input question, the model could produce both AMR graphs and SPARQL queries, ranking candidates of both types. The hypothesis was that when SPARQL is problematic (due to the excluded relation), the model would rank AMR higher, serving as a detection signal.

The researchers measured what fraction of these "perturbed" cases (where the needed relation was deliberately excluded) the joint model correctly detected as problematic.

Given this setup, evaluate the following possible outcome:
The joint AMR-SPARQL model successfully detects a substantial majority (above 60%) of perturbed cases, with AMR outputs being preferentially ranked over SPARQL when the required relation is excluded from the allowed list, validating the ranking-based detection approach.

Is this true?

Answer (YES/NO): NO